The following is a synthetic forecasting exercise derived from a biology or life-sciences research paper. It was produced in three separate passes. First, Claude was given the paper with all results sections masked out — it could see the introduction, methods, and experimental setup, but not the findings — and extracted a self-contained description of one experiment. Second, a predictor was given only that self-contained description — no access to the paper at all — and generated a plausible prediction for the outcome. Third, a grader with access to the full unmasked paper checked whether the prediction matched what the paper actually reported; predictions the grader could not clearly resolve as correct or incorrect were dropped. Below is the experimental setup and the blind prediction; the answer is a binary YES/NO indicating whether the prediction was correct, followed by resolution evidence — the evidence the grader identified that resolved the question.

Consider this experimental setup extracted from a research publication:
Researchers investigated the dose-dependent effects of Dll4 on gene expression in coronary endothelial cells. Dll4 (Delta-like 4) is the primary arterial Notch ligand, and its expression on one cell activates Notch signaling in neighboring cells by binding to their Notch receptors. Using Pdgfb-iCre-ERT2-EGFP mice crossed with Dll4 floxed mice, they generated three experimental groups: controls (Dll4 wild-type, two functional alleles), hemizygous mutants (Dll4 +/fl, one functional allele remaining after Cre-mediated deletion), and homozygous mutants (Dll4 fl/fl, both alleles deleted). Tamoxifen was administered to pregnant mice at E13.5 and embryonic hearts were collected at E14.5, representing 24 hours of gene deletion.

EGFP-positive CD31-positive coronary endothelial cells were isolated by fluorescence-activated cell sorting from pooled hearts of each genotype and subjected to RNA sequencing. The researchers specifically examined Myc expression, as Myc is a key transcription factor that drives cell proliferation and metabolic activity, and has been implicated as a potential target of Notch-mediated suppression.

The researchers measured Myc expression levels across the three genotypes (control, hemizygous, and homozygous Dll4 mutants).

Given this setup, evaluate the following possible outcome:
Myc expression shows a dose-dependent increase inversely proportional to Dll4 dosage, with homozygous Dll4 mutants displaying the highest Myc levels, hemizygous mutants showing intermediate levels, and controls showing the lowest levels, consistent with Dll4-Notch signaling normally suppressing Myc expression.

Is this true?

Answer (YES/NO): NO